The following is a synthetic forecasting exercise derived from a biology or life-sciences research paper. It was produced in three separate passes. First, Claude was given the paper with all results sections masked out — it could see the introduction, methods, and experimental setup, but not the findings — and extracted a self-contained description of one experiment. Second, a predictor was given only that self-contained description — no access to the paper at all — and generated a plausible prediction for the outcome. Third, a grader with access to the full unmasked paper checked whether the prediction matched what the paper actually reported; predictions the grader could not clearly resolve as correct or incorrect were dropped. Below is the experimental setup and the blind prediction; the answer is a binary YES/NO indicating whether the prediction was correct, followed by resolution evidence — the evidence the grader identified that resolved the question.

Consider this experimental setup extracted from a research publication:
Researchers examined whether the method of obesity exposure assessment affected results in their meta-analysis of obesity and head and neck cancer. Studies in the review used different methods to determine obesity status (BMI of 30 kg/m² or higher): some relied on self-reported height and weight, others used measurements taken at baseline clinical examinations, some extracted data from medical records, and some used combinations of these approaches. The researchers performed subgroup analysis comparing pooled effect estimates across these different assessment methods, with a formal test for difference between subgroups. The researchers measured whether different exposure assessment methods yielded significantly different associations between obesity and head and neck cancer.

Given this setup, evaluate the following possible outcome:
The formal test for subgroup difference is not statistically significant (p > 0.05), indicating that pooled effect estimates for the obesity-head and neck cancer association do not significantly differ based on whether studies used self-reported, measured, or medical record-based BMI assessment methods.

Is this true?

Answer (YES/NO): NO